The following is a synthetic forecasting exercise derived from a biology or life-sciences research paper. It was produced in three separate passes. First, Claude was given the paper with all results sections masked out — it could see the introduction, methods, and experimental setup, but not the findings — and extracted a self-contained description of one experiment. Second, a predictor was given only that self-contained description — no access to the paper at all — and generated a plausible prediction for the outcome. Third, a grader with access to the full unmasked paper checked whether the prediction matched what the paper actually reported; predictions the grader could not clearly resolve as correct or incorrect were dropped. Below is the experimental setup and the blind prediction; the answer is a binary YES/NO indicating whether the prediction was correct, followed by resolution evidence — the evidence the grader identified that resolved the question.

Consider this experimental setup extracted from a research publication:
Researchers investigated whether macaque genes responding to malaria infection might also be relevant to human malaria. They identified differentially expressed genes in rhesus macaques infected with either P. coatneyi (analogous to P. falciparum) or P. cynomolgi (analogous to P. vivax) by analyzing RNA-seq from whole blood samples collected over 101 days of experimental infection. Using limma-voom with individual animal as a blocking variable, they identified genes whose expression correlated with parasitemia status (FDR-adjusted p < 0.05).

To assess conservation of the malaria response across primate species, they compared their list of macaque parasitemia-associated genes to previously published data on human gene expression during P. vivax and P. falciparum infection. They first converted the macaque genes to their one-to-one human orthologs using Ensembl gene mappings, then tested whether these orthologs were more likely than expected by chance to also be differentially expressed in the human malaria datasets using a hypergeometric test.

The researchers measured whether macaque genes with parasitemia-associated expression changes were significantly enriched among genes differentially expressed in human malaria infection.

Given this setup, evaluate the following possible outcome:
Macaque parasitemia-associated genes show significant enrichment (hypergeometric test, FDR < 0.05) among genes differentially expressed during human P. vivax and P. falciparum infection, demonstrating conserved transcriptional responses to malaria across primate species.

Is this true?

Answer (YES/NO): NO